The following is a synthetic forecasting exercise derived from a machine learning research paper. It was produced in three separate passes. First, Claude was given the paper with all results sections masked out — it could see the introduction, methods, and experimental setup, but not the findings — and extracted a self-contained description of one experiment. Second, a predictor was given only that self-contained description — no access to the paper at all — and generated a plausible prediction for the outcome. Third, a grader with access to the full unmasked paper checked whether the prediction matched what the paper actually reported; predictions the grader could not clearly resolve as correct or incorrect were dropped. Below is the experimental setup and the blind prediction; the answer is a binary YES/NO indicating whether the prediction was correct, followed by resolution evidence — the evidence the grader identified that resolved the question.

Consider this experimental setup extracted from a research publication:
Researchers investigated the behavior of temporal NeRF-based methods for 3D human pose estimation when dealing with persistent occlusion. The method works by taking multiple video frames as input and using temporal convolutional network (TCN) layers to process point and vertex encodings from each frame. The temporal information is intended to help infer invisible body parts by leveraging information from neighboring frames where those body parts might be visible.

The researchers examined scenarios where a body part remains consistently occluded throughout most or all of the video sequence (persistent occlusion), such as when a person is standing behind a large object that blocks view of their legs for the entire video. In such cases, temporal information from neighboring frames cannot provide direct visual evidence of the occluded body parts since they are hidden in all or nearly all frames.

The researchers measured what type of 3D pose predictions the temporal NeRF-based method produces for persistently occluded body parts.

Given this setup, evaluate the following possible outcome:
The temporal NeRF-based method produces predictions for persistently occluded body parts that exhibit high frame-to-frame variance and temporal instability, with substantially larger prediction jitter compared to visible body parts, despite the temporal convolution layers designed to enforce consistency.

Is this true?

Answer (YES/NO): NO